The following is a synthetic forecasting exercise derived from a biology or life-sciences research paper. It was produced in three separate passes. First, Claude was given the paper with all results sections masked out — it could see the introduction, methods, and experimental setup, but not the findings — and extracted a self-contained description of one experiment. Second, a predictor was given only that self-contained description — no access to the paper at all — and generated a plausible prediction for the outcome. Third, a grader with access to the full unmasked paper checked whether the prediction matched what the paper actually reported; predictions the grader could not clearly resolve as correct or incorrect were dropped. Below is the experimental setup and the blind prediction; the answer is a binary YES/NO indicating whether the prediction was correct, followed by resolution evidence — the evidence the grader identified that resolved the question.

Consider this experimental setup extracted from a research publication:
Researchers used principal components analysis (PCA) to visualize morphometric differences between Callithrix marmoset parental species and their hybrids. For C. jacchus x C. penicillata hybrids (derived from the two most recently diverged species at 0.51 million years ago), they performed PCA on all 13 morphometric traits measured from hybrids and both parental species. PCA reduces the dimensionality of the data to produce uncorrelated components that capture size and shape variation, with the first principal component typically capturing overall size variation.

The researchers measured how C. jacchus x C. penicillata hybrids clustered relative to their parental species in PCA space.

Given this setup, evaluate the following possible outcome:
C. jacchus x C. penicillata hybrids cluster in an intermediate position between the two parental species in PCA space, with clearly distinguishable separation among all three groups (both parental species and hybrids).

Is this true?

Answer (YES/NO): NO